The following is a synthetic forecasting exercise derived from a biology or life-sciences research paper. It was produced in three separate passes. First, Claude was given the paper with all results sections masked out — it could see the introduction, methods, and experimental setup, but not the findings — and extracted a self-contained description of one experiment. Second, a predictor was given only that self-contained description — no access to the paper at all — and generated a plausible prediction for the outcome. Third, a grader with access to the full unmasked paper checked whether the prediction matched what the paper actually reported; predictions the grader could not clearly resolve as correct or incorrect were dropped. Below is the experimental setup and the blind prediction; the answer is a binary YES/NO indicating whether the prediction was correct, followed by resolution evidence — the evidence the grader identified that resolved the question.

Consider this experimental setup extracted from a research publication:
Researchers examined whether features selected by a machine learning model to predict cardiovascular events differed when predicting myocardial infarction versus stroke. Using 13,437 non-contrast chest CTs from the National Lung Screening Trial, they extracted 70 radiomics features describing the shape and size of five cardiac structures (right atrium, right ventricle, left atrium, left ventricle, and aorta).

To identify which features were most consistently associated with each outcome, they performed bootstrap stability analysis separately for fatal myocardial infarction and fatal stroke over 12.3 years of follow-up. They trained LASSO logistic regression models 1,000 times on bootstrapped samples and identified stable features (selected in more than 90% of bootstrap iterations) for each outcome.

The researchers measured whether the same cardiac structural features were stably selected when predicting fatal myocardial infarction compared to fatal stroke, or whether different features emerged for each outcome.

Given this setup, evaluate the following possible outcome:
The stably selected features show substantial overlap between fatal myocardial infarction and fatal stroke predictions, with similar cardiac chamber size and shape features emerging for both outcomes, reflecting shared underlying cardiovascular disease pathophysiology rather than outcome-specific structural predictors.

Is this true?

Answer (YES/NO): NO